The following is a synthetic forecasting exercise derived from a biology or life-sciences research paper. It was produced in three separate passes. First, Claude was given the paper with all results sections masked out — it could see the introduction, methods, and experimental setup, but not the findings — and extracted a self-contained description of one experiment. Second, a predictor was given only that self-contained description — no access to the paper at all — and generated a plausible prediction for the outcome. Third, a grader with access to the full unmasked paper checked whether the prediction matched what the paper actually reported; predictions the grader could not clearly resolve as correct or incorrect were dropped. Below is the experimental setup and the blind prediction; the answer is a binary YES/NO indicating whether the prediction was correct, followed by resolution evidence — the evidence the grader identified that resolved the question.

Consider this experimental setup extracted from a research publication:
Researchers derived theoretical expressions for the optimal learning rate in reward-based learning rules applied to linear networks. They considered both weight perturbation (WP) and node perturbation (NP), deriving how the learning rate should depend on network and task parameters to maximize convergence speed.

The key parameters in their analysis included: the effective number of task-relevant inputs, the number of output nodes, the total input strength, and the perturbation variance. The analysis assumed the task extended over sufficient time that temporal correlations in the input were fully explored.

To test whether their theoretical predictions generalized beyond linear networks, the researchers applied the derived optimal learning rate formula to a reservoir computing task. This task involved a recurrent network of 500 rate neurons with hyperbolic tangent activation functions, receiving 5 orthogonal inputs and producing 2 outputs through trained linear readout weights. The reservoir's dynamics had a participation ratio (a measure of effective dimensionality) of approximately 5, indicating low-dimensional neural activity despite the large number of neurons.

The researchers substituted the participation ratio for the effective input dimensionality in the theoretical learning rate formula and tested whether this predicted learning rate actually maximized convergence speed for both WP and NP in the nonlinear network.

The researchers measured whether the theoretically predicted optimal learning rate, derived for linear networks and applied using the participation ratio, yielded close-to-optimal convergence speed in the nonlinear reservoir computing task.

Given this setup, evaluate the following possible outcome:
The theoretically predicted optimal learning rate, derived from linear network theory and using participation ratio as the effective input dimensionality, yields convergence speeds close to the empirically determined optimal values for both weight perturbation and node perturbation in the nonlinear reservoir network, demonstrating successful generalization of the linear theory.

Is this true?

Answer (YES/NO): YES